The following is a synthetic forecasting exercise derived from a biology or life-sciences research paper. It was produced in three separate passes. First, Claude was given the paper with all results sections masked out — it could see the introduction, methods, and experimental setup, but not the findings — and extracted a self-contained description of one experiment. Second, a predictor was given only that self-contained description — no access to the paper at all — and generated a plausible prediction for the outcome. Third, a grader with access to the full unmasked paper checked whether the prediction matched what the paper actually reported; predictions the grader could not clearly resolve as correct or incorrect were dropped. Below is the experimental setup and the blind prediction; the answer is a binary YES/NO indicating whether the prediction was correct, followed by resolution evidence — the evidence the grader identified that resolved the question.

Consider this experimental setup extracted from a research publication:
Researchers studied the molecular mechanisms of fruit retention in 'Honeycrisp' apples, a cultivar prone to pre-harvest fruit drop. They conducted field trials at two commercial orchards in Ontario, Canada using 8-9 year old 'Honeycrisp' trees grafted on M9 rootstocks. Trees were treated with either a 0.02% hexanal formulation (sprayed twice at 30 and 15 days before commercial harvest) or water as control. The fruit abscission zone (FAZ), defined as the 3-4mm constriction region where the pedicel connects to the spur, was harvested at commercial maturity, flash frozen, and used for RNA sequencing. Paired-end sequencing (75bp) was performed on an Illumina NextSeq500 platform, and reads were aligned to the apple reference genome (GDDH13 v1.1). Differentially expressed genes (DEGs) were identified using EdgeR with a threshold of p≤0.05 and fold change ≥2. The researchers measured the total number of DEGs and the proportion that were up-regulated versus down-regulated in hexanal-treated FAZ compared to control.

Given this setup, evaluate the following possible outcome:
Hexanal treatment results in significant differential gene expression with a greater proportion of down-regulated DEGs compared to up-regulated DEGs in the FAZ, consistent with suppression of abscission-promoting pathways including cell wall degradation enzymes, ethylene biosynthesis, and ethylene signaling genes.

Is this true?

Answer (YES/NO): NO